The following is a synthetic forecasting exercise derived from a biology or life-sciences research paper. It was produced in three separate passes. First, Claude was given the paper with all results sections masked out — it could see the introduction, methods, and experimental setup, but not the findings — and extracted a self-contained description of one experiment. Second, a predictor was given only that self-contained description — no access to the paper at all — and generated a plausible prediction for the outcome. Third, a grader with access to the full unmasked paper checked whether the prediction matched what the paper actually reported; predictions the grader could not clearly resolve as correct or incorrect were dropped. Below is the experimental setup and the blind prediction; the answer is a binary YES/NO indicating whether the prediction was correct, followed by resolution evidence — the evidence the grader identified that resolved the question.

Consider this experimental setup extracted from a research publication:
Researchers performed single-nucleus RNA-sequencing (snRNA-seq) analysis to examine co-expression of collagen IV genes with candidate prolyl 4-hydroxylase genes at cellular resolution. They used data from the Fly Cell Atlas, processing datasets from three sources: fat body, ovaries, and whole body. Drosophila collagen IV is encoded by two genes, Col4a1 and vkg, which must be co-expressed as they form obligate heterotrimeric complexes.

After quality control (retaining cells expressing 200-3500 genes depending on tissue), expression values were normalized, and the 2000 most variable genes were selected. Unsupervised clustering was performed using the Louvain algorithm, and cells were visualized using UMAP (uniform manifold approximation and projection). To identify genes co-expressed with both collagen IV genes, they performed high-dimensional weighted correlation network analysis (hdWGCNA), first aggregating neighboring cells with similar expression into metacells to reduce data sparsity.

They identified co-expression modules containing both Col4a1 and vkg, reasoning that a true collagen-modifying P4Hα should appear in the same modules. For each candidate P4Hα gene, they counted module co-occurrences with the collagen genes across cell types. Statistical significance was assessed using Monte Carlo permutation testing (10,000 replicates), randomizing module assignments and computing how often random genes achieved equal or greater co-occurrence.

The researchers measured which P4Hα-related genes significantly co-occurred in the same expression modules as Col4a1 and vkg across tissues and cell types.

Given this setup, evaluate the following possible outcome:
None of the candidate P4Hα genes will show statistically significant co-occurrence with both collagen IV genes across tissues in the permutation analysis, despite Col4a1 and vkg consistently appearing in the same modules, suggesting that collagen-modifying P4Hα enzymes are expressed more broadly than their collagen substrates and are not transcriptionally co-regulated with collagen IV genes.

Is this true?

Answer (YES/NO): NO